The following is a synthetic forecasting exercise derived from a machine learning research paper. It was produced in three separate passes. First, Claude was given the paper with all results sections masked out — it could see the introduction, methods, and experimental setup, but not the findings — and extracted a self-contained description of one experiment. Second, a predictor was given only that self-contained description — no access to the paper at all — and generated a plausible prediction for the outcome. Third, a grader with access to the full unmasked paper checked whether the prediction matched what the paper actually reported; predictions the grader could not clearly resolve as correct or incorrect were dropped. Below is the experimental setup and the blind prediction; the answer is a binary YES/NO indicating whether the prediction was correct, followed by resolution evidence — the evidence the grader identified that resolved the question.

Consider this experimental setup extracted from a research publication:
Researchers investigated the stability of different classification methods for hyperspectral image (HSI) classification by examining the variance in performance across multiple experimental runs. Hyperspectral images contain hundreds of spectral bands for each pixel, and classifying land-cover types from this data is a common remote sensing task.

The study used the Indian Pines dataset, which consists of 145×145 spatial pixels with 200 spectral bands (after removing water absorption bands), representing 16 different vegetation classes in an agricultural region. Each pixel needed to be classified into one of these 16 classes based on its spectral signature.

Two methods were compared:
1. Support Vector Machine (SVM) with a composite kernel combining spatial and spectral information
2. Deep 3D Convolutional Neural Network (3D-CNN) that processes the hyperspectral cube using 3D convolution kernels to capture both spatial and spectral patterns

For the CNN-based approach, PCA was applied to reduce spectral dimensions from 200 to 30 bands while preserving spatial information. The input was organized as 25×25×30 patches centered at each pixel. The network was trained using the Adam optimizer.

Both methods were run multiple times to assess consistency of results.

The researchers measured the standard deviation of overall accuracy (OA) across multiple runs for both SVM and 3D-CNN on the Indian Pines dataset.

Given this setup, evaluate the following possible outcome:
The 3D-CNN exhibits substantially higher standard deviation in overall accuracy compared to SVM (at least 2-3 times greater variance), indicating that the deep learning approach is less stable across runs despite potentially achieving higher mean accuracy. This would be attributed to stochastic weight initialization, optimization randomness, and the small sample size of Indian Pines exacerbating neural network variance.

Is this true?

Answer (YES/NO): NO